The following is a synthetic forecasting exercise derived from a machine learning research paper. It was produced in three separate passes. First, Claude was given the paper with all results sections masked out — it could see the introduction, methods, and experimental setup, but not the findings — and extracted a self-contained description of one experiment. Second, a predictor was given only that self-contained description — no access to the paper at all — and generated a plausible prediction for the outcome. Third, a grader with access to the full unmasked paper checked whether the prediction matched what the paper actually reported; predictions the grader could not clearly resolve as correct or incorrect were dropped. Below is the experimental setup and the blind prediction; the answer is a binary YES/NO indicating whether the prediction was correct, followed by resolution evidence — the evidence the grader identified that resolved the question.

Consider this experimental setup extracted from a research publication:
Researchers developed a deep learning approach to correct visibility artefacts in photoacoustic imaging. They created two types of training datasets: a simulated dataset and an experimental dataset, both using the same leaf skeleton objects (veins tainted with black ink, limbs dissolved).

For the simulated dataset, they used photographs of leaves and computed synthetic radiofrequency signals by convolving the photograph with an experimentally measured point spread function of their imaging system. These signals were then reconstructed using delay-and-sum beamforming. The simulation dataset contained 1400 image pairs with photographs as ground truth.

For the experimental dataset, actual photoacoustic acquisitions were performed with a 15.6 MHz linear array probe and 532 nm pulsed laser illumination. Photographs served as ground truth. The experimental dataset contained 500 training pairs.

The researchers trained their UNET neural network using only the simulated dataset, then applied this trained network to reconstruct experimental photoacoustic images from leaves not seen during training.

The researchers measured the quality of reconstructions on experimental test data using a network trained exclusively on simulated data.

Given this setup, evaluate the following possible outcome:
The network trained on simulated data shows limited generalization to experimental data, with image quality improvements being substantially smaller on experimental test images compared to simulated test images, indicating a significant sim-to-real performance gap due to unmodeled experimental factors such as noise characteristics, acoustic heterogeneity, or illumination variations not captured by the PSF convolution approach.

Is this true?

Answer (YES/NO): NO